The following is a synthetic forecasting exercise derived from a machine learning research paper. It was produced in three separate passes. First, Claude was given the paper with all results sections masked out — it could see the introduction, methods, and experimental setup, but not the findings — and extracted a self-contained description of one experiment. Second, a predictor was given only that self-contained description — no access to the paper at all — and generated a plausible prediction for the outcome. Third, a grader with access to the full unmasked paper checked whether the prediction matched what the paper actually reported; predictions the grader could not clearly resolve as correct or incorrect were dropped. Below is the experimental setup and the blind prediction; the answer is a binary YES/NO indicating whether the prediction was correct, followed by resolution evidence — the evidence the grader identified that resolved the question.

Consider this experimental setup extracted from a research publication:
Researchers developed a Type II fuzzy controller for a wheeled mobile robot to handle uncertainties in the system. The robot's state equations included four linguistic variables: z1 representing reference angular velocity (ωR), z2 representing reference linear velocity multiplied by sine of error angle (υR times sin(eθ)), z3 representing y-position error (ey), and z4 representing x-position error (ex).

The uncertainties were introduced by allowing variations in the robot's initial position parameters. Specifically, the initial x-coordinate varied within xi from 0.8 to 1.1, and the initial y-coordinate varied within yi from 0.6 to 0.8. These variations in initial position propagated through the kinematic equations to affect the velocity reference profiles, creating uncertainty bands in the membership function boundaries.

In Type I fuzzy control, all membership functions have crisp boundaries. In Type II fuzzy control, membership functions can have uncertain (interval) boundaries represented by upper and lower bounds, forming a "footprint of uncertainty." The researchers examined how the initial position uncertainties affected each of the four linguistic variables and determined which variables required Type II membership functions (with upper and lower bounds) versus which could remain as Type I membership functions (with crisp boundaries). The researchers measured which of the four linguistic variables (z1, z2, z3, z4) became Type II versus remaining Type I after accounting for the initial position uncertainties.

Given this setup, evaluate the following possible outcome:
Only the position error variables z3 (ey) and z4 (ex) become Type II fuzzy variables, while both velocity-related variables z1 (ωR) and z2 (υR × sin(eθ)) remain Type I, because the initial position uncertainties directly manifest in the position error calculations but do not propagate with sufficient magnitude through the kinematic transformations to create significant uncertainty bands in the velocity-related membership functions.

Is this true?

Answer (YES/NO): YES